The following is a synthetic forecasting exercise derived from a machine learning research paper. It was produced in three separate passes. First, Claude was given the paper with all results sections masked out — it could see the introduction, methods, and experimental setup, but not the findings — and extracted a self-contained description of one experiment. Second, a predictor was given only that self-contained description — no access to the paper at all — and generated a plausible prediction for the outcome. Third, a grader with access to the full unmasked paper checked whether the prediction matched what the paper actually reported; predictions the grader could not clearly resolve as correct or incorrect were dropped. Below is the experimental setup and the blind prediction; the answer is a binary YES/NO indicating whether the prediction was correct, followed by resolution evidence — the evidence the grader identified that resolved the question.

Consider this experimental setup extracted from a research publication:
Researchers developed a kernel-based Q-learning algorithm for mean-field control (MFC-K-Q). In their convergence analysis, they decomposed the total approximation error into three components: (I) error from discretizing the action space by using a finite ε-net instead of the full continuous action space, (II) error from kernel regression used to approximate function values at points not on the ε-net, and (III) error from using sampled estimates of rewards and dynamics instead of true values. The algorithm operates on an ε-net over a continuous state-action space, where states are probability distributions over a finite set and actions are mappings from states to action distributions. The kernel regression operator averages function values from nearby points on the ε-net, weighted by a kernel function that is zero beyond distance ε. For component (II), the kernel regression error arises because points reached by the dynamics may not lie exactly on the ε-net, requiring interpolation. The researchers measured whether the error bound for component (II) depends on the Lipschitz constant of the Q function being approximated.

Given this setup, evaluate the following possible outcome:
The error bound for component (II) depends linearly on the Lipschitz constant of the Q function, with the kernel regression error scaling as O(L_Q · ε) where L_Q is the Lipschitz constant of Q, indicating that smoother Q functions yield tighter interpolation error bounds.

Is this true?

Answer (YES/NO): YES